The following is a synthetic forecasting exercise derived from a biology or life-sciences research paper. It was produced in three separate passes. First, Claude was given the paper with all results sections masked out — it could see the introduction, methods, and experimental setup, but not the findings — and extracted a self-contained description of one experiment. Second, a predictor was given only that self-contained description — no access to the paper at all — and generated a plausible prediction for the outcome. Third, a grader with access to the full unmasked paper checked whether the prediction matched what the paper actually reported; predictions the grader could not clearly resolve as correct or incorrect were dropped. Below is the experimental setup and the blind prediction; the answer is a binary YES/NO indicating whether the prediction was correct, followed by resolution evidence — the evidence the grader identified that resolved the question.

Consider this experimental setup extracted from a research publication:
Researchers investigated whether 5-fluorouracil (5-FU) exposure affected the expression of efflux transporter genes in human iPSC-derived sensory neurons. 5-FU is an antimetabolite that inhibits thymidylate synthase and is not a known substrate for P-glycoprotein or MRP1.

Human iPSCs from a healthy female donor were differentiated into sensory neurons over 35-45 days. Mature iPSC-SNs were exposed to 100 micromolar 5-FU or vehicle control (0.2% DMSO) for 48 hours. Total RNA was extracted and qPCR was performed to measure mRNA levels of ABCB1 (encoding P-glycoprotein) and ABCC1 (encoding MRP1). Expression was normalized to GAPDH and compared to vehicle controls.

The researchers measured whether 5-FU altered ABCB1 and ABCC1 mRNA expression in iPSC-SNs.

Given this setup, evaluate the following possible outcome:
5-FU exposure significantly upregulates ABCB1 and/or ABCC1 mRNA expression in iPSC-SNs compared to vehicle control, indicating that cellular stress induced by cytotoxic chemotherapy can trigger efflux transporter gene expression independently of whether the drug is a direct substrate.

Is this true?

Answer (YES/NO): NO